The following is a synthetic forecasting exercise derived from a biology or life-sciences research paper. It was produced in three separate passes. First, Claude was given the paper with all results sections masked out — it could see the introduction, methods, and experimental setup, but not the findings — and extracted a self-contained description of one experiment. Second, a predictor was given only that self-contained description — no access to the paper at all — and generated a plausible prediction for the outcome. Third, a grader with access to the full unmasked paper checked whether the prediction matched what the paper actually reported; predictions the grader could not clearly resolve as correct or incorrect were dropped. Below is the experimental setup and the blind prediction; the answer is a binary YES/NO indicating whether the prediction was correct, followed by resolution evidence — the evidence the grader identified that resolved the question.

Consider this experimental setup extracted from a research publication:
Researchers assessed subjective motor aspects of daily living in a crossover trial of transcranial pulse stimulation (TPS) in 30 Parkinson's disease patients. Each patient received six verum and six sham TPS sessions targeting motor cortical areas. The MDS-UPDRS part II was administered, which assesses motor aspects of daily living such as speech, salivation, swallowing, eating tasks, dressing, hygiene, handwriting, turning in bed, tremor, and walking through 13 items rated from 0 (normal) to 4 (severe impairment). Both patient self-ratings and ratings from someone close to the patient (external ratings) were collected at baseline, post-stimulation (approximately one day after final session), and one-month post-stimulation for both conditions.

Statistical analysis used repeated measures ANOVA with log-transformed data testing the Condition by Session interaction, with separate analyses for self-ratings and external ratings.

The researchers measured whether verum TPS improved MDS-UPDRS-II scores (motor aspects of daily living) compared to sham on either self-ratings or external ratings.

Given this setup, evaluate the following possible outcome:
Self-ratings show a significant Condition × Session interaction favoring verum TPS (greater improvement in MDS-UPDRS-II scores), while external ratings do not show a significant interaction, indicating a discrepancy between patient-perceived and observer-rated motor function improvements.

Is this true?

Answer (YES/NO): NO